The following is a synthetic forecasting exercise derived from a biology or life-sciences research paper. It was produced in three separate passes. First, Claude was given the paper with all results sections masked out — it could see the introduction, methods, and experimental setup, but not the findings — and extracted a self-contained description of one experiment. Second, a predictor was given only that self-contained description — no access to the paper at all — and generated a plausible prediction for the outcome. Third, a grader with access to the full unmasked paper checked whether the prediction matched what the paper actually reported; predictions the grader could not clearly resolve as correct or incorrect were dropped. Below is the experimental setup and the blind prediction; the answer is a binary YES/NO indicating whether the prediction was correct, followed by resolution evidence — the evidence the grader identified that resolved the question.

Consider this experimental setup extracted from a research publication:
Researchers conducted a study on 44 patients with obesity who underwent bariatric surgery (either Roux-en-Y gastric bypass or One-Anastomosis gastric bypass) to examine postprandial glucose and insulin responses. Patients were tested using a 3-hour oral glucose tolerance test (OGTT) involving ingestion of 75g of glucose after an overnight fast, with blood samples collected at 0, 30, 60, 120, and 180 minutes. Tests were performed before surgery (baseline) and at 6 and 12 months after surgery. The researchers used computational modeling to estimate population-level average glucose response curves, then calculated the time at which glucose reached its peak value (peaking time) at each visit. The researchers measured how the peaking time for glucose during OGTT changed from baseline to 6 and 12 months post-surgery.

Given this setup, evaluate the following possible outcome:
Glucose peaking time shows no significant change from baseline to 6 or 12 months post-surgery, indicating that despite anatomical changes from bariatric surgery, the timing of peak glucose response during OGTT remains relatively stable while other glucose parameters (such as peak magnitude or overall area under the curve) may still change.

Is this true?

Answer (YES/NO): NO